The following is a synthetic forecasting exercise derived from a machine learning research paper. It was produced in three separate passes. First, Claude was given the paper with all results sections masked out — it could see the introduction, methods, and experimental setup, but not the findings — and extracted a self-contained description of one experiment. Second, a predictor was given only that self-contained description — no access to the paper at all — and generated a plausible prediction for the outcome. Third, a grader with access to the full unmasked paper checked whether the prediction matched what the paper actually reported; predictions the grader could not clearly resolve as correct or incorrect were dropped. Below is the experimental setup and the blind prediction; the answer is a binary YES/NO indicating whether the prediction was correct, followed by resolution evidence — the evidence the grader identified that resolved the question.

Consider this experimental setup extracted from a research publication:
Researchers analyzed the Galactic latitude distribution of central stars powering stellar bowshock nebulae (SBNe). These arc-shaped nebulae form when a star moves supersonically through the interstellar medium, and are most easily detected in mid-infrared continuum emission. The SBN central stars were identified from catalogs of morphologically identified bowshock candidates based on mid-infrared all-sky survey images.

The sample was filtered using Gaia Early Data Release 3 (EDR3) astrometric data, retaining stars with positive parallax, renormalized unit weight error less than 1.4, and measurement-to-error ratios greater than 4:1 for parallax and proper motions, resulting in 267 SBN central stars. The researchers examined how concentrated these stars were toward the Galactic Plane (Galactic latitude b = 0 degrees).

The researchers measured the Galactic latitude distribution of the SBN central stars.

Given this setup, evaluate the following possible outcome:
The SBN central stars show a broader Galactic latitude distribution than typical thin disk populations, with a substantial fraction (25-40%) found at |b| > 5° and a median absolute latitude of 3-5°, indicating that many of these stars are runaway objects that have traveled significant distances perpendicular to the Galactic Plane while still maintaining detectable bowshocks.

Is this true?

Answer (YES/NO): NO